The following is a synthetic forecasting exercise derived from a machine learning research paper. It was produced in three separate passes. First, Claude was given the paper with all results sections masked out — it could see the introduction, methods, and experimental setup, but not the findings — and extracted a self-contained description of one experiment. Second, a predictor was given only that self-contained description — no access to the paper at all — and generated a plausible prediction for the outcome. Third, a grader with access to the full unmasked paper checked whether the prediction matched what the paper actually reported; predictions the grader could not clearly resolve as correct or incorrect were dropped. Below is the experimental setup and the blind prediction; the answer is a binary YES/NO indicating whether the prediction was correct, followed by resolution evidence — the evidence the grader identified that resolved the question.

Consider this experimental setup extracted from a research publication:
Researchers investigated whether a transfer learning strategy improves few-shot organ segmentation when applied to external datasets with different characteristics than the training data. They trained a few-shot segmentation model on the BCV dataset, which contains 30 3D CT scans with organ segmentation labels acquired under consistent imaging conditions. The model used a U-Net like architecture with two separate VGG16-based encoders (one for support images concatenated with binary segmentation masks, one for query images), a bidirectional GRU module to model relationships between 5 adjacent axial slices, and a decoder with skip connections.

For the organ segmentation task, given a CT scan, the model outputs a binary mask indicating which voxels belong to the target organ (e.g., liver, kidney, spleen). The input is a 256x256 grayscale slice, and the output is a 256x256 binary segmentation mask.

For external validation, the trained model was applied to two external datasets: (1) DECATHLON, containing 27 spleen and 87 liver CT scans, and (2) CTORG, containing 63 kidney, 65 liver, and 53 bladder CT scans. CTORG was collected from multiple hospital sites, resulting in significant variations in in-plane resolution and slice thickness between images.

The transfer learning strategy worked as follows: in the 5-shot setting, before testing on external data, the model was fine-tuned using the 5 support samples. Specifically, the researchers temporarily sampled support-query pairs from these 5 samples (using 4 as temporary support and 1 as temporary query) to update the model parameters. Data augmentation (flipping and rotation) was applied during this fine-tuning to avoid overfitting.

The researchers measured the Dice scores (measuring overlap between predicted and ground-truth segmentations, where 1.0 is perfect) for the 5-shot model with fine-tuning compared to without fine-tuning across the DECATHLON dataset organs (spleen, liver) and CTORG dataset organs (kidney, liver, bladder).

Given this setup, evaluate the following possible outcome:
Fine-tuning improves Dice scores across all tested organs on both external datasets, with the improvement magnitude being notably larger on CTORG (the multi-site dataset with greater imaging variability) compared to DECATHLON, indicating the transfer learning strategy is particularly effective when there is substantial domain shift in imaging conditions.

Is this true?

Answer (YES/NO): NO